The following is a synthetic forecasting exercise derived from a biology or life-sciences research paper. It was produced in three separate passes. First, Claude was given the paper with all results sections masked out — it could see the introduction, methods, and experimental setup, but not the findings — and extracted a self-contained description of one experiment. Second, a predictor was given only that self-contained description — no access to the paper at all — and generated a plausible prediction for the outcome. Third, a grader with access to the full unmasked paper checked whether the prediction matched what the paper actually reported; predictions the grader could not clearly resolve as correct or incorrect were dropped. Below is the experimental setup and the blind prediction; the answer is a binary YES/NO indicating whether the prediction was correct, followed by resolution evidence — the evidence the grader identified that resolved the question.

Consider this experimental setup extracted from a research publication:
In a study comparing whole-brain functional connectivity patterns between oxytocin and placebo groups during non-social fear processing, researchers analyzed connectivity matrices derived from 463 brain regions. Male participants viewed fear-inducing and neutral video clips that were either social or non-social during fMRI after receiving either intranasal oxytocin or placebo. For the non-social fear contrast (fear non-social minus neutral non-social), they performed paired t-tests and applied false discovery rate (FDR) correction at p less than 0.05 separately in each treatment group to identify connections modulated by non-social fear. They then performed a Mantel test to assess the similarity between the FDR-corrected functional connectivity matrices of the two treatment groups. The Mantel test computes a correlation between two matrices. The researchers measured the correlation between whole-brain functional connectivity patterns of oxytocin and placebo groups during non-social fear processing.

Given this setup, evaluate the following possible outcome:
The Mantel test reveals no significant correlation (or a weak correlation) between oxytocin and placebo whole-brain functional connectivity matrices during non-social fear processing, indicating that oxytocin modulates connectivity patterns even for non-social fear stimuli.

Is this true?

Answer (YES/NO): NO